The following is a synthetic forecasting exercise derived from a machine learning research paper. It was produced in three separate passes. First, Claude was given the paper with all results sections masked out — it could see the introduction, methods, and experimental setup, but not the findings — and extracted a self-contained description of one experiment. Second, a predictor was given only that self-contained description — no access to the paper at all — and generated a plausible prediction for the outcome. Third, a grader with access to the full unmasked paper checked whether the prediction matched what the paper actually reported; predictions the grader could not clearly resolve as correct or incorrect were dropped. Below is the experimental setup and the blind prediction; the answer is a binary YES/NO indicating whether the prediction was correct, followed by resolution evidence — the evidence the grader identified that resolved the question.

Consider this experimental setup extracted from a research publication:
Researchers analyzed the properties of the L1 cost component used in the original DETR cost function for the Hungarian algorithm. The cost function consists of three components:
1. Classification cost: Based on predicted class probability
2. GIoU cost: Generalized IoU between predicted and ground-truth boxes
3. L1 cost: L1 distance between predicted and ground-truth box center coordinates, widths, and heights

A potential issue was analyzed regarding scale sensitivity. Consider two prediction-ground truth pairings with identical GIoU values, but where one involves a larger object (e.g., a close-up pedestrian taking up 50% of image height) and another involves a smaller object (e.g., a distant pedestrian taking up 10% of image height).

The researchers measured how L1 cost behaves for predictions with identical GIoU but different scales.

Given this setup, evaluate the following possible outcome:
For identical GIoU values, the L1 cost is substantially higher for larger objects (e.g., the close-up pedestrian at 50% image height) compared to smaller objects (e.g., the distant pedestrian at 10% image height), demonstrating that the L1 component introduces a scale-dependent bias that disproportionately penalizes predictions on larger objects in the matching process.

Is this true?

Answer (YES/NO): YES